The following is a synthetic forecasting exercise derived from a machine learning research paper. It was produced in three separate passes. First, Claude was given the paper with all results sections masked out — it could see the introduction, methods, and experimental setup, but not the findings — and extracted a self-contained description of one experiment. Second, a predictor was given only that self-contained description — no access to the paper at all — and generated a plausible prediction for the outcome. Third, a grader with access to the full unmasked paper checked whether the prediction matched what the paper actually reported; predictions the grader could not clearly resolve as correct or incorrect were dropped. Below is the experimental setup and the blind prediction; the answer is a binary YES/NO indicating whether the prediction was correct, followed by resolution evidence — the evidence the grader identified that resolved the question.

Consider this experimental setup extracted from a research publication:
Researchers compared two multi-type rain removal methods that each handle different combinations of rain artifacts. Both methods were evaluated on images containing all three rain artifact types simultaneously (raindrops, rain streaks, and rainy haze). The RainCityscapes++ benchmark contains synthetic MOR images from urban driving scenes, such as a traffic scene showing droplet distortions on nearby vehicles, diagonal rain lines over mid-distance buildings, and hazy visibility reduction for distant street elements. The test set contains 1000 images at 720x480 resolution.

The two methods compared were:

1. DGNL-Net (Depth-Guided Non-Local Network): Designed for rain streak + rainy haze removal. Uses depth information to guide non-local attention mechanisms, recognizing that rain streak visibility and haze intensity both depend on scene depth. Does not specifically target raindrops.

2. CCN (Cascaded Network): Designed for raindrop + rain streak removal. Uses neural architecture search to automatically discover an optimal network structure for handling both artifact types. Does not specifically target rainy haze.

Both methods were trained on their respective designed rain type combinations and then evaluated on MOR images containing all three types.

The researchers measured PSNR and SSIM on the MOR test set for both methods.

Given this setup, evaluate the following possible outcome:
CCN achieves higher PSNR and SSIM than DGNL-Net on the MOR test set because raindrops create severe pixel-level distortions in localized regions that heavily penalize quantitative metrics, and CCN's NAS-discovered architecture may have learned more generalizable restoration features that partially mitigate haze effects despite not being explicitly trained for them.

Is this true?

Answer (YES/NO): YES